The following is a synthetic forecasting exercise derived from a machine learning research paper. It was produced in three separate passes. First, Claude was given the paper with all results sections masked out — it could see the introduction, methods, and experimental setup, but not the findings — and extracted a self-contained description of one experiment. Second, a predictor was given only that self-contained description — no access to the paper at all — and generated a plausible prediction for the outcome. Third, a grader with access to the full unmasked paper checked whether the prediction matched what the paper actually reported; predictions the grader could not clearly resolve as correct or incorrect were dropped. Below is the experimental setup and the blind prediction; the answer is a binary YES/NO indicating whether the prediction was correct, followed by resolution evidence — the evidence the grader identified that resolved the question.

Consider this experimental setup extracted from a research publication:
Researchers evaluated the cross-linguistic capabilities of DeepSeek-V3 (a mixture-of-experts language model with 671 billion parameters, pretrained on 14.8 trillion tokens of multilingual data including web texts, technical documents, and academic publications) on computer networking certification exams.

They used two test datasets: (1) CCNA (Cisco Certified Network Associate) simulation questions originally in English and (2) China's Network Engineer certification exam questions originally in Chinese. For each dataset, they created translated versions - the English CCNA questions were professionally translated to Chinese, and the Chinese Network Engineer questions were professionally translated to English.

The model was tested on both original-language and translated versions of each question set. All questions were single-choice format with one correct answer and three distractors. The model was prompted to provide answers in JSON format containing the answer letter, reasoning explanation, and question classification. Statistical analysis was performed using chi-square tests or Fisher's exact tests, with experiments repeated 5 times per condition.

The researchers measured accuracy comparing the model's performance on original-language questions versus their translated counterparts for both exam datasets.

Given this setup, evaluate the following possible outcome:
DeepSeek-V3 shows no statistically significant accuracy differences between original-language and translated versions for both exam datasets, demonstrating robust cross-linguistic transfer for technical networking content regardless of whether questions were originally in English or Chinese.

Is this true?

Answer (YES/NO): YES